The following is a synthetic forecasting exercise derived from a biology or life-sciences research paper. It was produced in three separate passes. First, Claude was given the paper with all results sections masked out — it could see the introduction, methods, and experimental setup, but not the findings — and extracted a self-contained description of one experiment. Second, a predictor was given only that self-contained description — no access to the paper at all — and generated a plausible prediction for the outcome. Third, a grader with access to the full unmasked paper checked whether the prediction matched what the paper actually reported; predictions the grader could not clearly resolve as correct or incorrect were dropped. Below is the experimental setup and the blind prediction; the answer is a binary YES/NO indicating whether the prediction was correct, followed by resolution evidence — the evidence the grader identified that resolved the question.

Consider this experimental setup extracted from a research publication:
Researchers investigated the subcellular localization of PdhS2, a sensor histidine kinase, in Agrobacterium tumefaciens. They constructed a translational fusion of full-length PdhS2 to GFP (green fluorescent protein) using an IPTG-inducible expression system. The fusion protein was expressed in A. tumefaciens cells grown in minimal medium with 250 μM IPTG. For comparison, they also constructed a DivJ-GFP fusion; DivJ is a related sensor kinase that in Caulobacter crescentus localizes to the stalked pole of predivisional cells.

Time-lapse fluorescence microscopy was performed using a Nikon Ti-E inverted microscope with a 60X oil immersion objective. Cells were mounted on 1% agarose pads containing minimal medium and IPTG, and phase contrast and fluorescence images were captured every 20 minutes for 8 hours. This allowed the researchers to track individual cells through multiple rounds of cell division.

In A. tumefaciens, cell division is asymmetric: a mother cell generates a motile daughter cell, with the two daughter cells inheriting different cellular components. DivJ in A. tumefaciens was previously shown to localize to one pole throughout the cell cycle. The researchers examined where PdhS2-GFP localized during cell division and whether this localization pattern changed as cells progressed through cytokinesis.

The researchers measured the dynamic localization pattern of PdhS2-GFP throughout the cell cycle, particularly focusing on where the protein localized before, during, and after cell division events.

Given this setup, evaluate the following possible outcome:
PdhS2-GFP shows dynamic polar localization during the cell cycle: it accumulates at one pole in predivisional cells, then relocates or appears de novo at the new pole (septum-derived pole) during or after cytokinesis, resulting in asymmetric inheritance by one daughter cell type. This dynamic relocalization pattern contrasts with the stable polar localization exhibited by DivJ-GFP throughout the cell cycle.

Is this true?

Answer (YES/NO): NO